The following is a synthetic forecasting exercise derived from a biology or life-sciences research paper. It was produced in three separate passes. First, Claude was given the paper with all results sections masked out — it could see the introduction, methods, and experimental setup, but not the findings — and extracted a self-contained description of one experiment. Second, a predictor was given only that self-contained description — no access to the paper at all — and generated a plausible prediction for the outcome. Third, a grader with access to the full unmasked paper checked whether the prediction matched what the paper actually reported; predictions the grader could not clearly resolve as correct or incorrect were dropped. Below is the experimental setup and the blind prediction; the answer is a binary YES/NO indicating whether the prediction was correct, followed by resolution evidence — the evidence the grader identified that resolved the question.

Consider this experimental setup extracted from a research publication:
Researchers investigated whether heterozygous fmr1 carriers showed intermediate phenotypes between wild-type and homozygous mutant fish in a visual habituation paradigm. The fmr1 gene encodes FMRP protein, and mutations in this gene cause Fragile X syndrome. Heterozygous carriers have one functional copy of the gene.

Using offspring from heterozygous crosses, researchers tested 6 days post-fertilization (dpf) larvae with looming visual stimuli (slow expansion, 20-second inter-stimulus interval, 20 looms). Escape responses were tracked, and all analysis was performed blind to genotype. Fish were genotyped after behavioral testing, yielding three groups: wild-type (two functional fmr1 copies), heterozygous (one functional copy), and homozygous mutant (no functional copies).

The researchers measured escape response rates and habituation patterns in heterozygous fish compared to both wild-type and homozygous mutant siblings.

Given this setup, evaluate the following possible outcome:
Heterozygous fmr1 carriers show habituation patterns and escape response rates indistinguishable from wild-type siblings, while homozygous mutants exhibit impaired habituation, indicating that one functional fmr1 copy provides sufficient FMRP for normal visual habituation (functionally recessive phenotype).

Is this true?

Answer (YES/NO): NO